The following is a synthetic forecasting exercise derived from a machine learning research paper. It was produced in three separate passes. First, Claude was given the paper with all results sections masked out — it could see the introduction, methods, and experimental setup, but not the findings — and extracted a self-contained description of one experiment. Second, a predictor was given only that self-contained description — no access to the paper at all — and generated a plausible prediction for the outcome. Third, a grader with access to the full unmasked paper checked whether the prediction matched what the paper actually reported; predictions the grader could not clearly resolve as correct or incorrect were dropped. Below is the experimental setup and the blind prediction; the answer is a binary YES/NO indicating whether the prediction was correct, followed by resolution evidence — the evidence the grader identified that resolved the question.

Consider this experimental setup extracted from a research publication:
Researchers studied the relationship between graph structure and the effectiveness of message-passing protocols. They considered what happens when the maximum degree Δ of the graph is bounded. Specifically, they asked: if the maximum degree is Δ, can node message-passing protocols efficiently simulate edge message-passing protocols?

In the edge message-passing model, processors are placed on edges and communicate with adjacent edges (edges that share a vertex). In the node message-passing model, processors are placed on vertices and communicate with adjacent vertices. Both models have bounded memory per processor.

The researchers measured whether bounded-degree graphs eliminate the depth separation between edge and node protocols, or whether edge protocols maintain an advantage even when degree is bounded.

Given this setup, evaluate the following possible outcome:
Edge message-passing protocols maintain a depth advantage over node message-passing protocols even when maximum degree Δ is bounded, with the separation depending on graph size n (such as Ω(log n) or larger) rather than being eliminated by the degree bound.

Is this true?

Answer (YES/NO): NO